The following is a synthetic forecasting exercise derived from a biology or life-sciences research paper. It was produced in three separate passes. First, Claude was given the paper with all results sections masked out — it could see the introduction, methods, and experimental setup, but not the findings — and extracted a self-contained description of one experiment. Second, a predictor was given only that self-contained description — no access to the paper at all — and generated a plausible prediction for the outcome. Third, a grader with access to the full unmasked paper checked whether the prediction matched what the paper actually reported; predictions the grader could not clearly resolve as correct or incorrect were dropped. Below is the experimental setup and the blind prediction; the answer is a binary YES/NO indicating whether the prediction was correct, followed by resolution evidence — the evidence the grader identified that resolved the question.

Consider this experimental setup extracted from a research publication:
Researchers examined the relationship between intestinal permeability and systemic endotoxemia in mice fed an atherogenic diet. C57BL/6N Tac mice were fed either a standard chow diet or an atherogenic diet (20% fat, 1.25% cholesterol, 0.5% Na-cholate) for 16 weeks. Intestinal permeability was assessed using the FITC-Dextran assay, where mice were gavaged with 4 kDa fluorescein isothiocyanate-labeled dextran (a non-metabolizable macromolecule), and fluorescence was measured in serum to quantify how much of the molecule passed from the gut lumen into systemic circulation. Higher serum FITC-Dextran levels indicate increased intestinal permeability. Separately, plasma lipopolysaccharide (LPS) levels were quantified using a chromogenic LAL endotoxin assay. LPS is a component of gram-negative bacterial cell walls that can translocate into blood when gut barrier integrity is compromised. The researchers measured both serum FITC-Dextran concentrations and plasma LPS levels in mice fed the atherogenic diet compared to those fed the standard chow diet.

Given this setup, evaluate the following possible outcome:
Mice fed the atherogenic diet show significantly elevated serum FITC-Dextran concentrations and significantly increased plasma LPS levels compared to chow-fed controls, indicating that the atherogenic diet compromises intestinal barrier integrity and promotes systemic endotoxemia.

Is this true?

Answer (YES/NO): NO